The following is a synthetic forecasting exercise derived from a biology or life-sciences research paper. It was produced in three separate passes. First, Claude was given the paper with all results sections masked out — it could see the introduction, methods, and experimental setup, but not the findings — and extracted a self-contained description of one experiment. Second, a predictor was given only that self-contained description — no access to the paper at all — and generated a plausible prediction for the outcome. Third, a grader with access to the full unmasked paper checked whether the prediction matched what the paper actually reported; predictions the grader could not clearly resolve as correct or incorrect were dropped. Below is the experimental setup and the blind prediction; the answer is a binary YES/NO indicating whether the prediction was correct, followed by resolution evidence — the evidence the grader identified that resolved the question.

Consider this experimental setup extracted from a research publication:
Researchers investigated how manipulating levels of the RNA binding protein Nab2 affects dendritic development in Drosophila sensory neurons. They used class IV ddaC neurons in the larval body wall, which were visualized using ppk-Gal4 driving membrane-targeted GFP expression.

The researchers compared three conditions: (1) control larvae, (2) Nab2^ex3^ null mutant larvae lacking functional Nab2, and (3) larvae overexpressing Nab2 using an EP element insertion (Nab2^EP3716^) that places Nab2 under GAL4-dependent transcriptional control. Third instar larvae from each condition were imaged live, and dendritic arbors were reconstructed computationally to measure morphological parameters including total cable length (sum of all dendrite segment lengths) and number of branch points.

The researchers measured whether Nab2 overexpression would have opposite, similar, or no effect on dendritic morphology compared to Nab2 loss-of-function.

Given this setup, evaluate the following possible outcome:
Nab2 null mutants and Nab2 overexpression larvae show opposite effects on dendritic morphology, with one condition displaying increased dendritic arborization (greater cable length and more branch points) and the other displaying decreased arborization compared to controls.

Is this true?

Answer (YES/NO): YES